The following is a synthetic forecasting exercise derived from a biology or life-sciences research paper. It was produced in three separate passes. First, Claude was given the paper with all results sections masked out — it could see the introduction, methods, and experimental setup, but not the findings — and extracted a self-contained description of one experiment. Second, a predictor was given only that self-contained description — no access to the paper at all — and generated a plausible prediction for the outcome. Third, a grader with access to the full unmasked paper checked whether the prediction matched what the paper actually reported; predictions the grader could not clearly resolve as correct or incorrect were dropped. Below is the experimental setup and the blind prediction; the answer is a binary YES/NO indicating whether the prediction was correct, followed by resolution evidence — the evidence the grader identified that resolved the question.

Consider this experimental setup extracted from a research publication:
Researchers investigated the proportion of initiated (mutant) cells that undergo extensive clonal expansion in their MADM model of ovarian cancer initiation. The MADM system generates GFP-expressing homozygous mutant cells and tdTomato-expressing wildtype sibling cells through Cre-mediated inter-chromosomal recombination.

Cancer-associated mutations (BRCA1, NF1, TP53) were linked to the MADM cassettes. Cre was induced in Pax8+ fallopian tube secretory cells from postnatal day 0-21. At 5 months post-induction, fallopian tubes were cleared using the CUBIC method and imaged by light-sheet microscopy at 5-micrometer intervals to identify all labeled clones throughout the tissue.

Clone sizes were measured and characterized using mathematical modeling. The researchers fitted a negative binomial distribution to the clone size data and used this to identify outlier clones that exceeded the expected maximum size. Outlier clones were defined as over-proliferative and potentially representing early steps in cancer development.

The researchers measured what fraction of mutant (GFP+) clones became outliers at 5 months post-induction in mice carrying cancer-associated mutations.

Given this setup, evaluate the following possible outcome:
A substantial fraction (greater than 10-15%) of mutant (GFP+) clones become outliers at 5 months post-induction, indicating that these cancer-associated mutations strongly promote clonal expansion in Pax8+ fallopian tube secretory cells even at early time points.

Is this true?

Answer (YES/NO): YES